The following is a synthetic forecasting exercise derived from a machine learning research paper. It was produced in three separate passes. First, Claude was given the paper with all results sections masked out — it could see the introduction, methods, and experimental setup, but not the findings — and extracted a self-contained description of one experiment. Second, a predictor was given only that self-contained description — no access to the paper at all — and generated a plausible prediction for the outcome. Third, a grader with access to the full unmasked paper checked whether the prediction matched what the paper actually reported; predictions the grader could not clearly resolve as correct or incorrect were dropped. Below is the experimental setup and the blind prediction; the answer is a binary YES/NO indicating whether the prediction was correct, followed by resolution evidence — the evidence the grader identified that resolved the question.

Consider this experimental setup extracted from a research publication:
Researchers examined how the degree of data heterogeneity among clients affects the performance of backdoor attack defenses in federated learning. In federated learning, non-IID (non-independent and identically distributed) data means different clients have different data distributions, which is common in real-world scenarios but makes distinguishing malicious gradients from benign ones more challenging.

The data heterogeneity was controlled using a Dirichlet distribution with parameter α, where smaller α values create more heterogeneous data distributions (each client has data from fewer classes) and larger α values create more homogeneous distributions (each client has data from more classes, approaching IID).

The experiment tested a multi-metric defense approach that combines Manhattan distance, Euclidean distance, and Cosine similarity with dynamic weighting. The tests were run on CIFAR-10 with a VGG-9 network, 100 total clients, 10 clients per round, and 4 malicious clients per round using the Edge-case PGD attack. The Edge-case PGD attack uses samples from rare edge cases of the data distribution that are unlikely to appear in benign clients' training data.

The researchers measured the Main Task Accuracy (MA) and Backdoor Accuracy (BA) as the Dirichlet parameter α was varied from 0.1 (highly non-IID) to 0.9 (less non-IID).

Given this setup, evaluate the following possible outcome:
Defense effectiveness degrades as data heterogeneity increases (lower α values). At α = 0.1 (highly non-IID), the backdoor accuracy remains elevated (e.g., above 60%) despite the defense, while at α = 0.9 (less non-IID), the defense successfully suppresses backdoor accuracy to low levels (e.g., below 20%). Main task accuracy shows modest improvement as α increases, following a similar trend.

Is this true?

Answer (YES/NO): NO